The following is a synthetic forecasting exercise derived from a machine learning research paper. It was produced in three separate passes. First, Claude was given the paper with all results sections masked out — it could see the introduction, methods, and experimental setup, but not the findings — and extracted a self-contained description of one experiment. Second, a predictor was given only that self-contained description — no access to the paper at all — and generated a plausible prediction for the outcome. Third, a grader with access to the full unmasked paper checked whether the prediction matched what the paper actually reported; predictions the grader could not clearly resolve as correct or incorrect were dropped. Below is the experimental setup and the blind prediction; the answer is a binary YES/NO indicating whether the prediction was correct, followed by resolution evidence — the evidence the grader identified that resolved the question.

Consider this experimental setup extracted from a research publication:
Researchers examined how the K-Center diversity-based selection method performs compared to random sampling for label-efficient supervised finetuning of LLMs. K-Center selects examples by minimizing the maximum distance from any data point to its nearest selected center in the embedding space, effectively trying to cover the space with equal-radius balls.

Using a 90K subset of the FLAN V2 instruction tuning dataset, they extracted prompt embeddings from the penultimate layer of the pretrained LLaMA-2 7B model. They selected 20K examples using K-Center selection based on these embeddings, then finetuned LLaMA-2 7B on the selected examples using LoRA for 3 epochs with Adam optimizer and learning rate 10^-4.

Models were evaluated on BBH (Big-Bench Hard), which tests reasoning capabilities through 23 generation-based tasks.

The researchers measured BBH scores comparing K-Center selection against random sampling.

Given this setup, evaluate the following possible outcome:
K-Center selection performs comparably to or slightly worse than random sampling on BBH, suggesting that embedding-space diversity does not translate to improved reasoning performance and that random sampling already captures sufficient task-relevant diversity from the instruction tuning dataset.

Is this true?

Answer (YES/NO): NO